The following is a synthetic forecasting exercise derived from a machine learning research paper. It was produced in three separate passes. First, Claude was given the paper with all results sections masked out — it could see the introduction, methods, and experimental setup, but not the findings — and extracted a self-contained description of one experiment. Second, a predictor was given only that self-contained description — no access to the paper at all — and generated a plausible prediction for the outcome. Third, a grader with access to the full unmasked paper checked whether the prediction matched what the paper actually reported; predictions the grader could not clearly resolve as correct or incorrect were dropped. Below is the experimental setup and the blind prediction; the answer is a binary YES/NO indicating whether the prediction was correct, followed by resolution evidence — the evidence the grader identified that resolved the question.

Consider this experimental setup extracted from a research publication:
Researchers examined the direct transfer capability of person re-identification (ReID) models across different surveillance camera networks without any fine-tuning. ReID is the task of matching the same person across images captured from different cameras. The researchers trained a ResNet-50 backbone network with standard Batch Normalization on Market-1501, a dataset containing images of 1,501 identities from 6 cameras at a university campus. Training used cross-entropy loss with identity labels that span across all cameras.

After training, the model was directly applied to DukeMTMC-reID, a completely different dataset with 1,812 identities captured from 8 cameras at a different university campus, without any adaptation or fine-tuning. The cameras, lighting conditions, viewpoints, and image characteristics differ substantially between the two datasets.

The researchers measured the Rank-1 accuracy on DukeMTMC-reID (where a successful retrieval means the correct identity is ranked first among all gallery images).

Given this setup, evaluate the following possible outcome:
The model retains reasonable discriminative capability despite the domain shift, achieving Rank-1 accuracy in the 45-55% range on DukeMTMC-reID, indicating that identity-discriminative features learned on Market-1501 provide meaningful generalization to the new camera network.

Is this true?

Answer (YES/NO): NO